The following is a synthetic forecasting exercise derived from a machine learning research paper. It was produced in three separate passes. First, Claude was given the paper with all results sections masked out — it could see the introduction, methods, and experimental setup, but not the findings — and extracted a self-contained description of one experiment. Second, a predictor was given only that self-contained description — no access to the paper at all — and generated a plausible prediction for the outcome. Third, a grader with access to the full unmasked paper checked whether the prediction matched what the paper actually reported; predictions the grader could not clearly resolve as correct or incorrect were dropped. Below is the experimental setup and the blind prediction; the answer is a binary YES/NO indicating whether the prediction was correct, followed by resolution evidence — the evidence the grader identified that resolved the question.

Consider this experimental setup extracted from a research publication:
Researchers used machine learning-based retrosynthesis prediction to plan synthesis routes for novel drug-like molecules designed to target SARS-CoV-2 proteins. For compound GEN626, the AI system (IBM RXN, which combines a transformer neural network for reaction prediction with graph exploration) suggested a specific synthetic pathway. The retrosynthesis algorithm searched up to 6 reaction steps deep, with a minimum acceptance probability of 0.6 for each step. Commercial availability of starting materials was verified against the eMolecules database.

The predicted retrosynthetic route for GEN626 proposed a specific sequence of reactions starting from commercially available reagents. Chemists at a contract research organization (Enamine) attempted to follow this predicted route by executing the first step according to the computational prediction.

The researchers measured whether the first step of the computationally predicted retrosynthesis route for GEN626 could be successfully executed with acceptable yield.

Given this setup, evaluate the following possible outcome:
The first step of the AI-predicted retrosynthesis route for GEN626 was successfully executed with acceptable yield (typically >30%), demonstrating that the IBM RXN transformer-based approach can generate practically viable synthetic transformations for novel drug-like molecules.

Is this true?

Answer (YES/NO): NO